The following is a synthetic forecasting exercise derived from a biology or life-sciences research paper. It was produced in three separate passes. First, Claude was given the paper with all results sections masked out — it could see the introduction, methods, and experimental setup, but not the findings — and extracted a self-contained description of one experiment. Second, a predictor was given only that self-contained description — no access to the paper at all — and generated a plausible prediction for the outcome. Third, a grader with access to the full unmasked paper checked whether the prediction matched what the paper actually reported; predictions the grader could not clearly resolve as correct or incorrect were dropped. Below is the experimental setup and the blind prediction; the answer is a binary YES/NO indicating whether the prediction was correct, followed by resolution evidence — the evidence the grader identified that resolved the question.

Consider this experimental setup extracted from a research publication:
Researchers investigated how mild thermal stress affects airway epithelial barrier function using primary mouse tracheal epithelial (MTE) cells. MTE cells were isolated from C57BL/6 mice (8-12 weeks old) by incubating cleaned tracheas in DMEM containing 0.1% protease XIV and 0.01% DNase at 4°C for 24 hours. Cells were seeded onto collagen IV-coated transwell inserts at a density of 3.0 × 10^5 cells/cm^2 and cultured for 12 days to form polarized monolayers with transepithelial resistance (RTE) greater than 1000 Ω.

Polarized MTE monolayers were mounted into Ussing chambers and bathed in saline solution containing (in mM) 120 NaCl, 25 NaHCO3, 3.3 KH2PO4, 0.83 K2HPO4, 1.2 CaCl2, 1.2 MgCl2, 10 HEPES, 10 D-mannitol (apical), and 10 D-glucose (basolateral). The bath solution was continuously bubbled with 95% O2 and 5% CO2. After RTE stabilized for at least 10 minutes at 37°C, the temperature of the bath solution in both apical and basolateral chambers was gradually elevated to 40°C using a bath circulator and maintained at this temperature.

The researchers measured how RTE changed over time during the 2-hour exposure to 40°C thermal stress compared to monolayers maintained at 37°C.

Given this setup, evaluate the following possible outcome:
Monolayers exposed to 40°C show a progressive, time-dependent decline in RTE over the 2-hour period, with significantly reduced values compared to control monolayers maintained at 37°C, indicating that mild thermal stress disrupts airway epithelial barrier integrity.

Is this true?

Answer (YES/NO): YES